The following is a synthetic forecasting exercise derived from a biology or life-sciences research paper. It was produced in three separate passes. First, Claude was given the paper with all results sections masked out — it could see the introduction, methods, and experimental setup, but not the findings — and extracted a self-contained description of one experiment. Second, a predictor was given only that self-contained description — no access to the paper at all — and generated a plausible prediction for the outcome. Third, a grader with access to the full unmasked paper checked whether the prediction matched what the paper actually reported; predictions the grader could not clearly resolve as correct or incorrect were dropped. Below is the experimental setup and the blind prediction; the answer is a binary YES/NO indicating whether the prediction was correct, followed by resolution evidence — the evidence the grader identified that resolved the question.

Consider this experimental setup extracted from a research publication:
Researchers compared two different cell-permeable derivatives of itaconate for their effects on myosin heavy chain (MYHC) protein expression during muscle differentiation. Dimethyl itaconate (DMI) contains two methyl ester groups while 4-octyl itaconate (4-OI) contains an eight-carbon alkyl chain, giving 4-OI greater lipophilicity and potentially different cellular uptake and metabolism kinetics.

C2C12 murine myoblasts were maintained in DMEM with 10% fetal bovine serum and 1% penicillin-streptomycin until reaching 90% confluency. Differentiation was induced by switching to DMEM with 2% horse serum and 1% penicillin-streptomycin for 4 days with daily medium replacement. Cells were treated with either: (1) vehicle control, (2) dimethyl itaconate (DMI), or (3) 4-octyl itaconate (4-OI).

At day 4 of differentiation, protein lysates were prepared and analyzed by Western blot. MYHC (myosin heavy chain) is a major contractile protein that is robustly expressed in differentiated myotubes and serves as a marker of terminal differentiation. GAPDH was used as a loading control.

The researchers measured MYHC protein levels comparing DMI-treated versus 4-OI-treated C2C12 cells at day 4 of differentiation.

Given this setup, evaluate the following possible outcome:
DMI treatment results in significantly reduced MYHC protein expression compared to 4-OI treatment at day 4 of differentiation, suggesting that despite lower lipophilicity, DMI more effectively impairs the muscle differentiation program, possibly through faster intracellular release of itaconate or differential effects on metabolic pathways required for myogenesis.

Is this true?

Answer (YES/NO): YES